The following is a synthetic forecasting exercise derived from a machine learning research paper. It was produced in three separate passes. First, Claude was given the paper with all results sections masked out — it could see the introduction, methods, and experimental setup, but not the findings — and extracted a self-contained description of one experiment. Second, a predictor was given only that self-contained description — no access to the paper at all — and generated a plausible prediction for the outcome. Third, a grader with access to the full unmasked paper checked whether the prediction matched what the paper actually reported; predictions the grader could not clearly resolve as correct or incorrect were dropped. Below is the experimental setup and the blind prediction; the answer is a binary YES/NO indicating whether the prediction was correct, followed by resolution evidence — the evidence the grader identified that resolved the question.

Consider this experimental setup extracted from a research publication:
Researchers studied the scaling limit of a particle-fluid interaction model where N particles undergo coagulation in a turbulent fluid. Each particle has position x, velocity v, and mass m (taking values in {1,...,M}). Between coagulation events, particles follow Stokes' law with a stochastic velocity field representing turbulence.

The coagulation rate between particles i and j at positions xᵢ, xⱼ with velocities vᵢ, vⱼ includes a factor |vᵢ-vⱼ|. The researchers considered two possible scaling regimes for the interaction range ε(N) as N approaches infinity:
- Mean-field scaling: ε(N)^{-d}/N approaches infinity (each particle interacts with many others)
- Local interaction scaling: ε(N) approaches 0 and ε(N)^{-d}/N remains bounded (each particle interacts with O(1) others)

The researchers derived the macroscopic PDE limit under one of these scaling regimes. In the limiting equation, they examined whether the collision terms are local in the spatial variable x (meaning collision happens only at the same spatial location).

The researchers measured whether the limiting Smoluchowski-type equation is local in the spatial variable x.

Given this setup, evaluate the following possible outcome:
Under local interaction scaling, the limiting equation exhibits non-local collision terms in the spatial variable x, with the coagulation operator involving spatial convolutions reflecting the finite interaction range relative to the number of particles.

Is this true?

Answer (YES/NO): NO